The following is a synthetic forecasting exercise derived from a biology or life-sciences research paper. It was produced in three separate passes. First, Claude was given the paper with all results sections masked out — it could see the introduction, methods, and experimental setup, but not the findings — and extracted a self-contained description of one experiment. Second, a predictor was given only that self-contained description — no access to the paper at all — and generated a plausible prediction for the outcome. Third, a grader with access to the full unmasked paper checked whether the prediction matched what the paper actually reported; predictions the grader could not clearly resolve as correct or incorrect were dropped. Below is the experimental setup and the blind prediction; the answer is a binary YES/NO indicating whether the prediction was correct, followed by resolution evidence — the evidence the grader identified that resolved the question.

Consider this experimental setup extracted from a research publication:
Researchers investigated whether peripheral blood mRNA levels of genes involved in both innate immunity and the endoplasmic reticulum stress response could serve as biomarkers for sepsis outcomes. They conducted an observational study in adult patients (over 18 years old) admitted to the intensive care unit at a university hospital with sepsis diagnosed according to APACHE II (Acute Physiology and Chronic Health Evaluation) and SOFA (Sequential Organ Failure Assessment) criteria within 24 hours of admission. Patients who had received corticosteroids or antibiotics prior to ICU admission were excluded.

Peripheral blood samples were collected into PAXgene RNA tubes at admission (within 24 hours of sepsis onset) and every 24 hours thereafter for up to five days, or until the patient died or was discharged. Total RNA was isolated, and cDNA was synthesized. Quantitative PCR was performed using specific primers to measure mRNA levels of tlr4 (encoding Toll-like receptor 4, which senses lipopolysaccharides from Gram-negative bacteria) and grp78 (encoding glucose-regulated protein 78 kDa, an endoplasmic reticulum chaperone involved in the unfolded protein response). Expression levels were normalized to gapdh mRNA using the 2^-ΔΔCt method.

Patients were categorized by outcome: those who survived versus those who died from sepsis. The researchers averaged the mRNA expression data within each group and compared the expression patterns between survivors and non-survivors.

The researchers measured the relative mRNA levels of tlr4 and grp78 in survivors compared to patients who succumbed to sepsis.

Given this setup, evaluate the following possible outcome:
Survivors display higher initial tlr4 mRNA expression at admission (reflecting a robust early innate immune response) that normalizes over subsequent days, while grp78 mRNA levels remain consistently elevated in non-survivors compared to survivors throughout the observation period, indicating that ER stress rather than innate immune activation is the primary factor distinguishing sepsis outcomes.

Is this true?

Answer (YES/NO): NO